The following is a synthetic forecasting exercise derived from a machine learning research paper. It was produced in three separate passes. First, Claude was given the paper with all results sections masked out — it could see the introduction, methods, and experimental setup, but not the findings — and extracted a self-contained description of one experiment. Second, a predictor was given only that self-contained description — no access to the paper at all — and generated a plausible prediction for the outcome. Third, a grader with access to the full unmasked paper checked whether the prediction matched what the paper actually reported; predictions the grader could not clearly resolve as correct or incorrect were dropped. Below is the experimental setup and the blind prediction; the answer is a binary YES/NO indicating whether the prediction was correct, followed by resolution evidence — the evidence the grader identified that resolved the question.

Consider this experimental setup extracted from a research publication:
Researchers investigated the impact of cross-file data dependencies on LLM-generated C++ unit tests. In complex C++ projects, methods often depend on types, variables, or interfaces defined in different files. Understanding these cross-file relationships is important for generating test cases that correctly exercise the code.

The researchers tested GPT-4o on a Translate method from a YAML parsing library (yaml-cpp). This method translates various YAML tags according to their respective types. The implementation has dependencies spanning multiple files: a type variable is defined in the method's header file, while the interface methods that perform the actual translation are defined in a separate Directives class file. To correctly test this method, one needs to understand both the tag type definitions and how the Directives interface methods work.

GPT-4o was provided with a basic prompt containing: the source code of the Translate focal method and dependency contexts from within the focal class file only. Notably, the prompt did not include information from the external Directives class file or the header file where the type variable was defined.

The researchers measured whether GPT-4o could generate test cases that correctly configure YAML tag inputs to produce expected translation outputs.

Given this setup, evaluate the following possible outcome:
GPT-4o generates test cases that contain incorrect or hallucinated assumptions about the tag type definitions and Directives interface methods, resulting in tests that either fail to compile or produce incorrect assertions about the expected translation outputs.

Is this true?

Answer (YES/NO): YES